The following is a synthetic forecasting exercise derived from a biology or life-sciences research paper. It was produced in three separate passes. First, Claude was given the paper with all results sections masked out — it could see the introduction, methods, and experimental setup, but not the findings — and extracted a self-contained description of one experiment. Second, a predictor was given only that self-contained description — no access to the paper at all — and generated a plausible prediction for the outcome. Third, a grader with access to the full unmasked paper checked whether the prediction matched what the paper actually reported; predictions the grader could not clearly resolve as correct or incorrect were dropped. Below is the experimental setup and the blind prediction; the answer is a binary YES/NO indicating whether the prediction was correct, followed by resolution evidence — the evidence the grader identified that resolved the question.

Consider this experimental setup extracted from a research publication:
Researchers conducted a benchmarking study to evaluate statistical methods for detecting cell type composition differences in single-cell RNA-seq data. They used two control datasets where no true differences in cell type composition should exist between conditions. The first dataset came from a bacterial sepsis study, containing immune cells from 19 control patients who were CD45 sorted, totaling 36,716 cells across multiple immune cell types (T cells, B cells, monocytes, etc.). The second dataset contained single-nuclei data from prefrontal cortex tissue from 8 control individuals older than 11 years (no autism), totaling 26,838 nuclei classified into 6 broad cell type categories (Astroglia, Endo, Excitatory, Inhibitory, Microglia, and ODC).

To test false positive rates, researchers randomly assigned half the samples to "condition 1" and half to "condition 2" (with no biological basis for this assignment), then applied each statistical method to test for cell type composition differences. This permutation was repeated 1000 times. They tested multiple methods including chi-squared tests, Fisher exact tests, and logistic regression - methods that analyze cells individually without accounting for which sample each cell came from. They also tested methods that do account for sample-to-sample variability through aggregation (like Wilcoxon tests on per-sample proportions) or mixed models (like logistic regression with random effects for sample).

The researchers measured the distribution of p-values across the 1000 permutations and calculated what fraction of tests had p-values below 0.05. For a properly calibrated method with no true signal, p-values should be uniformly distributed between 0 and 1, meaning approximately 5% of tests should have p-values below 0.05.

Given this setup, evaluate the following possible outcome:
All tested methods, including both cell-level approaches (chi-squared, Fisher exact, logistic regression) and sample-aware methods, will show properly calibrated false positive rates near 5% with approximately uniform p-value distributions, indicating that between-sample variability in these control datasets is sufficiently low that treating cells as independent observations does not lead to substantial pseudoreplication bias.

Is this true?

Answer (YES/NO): NO